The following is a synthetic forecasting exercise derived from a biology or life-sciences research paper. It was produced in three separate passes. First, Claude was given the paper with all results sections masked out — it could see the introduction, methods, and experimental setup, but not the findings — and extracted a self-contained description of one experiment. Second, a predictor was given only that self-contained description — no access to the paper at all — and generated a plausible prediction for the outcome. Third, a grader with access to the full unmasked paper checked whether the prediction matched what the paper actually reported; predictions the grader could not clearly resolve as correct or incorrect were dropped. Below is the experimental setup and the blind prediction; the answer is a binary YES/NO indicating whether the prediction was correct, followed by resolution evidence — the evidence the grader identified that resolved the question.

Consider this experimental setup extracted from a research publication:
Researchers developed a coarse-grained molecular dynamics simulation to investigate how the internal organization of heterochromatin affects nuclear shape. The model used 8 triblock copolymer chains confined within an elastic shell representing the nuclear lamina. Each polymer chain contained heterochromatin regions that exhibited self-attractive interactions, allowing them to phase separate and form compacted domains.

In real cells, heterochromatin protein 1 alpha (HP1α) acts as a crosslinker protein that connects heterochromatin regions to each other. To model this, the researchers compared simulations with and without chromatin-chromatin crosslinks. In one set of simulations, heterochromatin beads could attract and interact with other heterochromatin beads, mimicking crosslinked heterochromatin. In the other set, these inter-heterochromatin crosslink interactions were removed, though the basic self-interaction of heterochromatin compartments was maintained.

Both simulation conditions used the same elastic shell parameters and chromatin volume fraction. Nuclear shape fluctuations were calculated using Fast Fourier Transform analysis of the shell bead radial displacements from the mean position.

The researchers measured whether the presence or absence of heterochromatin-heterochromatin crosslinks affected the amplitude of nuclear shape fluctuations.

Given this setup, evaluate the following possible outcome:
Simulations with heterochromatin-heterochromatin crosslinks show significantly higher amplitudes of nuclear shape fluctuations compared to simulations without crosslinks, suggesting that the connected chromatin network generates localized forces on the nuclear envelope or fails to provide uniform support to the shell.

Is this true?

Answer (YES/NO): NO